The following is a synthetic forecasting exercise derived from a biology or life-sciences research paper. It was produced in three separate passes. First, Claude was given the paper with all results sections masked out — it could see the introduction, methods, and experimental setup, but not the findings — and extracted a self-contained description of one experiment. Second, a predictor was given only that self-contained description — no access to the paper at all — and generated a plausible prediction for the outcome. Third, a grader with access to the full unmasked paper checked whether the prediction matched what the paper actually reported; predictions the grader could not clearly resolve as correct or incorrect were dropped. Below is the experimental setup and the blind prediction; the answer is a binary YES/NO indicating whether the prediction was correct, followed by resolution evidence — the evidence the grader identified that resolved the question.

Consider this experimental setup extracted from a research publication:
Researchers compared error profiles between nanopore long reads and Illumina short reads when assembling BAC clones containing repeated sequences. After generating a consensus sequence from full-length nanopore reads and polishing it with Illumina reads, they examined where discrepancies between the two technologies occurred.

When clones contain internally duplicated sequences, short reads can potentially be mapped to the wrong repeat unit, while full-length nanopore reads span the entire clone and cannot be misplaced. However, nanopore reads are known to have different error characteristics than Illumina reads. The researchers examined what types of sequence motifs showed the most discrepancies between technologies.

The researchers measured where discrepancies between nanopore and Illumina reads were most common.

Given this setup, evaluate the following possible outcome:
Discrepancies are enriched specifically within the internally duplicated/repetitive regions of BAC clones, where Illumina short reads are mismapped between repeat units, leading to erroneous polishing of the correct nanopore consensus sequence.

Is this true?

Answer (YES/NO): NO